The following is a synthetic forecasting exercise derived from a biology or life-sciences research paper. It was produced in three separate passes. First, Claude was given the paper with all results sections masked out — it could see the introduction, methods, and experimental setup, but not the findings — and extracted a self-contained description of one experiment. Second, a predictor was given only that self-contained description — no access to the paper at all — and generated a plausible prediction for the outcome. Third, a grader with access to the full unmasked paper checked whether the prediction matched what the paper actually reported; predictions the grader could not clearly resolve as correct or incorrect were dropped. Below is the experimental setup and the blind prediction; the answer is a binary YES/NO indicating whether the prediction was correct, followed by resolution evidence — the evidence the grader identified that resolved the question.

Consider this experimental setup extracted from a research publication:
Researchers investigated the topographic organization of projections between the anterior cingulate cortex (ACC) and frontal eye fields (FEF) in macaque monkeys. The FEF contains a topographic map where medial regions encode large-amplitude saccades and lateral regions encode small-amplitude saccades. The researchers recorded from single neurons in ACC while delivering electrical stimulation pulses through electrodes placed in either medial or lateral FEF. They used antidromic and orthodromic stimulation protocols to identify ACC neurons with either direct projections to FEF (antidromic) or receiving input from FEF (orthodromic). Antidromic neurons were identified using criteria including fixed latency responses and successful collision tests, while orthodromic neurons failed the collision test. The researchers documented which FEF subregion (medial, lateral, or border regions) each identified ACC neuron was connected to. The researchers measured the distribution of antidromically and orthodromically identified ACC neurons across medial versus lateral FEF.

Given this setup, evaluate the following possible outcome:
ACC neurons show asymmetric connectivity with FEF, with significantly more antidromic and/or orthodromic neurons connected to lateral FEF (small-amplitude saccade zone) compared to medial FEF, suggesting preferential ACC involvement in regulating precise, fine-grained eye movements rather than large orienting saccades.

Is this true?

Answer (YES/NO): NO